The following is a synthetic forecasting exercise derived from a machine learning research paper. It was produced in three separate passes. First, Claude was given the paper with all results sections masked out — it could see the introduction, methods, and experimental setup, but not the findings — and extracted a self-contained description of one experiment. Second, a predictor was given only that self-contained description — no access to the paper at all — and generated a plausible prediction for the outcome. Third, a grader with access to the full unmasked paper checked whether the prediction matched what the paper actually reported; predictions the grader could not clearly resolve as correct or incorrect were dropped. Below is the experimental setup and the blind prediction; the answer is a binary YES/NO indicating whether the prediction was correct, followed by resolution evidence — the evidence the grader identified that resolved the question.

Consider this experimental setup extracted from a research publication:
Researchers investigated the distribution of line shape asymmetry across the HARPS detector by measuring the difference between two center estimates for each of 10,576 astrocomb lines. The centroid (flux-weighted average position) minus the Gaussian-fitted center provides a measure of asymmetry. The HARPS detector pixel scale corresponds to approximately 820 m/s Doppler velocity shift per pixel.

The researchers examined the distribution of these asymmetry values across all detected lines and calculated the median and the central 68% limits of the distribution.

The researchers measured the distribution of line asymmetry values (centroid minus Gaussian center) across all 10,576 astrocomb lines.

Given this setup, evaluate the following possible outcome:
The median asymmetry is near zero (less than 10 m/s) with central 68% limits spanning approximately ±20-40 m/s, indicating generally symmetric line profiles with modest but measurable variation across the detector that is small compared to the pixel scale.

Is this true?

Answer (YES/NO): NO